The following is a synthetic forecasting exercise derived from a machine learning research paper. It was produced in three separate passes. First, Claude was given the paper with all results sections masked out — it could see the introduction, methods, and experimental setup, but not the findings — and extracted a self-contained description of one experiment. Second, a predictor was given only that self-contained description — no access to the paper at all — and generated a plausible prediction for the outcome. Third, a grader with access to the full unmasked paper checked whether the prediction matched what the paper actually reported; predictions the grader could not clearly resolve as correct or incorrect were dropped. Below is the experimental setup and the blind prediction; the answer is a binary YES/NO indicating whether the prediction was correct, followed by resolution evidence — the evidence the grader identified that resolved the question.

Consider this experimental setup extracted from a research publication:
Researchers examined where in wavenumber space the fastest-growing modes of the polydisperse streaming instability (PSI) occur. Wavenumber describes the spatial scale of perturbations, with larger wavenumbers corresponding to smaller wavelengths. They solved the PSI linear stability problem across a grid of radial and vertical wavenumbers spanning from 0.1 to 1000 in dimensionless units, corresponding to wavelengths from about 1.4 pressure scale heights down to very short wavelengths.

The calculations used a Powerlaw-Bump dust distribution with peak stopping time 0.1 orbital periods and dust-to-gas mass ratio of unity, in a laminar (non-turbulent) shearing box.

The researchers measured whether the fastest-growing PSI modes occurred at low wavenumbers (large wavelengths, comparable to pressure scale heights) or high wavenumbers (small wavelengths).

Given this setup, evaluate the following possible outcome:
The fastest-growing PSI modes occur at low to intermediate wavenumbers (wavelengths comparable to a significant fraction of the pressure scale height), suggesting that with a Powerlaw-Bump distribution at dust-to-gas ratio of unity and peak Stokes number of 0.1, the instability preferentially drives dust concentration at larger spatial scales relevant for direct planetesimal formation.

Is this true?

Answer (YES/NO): NO